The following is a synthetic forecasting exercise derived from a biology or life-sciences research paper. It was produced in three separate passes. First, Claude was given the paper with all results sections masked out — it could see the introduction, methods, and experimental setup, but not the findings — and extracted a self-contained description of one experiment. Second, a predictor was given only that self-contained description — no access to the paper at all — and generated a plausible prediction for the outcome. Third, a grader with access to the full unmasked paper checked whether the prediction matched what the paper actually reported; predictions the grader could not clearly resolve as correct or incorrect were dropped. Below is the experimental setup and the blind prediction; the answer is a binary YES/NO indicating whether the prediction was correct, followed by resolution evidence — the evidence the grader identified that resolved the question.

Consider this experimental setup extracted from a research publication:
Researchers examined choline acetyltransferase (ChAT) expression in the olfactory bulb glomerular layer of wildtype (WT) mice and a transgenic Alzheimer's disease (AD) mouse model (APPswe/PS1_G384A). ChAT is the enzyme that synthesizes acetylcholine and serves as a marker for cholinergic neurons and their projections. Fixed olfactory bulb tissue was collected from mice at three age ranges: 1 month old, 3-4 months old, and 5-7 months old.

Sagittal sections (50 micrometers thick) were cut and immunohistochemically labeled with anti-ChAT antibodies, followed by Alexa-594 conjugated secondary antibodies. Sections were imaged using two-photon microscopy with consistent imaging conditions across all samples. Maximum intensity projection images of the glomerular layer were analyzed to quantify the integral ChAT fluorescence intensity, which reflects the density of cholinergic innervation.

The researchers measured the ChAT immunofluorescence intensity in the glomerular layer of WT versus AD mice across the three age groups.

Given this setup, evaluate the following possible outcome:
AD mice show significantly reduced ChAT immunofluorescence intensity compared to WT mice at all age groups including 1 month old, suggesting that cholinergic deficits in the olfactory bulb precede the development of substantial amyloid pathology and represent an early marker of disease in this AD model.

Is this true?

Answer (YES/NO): NO